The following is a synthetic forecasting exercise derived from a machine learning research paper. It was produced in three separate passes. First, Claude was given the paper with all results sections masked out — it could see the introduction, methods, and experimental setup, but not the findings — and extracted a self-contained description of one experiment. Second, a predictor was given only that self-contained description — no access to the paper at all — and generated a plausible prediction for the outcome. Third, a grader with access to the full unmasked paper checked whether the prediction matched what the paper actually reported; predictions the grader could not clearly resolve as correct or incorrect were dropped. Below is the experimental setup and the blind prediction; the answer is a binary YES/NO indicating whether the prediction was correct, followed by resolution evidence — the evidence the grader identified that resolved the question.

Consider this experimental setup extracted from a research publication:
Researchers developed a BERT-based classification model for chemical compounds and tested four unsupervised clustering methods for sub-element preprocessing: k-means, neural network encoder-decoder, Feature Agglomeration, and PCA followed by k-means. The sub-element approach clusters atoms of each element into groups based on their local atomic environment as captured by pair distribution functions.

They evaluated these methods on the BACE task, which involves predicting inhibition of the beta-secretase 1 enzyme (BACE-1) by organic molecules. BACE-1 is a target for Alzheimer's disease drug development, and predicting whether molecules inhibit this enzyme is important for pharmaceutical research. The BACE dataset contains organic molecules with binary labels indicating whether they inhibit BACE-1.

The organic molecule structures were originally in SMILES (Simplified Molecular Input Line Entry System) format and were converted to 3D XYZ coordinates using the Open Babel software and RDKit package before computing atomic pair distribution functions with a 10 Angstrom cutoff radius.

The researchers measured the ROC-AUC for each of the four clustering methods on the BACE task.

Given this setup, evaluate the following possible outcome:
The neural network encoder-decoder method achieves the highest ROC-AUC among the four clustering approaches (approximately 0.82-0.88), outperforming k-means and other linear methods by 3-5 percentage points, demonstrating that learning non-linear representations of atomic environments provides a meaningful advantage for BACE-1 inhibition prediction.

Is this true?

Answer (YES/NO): NO